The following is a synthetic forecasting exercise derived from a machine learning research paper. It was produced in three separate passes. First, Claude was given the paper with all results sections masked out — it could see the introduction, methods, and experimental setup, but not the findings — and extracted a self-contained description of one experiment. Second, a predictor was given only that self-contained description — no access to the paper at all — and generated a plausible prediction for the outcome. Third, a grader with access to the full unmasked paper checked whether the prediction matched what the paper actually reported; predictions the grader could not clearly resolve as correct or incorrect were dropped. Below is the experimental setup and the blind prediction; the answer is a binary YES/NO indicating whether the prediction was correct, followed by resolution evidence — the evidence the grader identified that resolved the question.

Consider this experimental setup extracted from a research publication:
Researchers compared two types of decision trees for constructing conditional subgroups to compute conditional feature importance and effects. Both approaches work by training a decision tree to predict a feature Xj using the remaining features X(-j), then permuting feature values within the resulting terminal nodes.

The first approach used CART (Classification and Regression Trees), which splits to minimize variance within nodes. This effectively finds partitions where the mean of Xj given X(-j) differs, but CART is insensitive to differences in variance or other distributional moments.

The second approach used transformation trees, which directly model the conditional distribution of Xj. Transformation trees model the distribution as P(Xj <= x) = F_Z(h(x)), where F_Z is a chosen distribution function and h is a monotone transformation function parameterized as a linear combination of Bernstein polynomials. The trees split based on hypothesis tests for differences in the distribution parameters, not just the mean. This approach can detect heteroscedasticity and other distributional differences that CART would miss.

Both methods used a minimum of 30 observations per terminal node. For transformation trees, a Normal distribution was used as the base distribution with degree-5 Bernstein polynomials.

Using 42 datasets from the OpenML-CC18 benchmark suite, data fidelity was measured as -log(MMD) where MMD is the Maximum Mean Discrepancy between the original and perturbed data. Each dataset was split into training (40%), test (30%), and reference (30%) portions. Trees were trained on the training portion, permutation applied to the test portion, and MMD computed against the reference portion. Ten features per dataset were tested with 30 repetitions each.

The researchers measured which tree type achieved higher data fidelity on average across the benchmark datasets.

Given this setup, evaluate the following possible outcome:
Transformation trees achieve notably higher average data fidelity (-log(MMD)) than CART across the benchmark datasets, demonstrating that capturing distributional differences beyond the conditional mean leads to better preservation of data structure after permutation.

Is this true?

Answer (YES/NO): NO